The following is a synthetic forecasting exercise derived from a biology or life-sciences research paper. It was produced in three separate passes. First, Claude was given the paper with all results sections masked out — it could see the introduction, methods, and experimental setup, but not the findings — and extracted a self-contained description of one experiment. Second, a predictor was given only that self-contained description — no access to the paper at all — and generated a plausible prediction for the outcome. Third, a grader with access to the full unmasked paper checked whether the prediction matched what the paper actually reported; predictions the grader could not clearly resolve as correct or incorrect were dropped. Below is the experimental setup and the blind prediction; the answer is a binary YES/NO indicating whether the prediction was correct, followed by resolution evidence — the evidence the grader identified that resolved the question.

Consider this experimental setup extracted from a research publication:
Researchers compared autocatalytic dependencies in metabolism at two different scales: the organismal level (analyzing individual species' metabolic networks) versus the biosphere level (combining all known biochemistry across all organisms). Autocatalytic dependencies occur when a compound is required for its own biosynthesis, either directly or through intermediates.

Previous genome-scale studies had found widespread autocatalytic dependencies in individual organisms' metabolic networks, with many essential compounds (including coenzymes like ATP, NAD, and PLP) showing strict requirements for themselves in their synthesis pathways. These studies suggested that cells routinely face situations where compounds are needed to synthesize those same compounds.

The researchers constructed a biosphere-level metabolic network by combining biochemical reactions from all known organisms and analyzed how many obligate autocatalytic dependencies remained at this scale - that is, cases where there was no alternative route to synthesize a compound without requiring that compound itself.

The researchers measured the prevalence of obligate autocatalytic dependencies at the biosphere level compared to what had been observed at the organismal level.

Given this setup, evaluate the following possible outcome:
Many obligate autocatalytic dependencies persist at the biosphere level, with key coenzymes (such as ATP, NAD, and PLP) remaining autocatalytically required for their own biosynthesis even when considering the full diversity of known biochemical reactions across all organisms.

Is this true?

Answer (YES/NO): NO